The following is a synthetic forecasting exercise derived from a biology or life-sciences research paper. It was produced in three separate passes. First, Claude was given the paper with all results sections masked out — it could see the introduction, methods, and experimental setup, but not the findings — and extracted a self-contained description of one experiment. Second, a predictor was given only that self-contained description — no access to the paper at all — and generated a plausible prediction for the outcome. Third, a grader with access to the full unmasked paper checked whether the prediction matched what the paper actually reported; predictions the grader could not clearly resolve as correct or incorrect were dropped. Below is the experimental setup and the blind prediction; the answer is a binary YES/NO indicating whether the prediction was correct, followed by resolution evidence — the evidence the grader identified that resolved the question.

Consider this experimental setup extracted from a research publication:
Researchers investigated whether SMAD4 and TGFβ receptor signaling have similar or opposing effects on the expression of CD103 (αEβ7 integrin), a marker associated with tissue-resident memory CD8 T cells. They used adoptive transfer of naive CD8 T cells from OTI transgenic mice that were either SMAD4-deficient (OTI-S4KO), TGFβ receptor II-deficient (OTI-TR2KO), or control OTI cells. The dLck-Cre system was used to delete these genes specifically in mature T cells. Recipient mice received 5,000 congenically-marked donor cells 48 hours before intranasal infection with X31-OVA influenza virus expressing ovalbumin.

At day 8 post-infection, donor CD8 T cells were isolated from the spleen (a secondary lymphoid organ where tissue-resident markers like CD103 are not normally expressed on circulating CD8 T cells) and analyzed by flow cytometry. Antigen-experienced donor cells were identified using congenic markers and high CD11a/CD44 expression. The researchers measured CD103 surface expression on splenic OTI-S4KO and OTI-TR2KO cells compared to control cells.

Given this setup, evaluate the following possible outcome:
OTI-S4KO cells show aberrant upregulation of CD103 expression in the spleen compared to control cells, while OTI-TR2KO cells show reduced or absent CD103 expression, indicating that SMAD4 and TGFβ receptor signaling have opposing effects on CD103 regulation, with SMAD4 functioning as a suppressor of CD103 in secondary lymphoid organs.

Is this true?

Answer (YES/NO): YES